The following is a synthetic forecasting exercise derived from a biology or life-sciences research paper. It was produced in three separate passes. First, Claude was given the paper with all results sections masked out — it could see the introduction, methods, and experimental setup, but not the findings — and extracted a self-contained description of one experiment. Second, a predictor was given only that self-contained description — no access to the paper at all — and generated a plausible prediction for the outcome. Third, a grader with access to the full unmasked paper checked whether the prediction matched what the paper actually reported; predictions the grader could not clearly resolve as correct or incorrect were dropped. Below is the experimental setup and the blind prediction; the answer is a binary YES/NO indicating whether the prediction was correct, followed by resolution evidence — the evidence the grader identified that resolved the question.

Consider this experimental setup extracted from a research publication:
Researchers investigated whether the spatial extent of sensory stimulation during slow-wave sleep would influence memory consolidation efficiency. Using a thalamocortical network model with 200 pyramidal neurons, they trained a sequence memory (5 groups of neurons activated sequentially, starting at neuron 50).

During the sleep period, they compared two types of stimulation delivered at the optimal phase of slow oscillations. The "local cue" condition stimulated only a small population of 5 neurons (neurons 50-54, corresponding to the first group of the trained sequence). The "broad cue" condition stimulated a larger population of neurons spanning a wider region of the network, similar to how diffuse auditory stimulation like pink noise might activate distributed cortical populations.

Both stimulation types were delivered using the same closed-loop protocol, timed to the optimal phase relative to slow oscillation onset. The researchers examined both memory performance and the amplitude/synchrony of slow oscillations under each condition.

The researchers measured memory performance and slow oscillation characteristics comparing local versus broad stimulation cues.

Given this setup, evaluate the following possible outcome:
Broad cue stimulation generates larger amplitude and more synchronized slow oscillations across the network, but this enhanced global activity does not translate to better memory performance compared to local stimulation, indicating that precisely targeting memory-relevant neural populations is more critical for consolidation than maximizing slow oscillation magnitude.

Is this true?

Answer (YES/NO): NO